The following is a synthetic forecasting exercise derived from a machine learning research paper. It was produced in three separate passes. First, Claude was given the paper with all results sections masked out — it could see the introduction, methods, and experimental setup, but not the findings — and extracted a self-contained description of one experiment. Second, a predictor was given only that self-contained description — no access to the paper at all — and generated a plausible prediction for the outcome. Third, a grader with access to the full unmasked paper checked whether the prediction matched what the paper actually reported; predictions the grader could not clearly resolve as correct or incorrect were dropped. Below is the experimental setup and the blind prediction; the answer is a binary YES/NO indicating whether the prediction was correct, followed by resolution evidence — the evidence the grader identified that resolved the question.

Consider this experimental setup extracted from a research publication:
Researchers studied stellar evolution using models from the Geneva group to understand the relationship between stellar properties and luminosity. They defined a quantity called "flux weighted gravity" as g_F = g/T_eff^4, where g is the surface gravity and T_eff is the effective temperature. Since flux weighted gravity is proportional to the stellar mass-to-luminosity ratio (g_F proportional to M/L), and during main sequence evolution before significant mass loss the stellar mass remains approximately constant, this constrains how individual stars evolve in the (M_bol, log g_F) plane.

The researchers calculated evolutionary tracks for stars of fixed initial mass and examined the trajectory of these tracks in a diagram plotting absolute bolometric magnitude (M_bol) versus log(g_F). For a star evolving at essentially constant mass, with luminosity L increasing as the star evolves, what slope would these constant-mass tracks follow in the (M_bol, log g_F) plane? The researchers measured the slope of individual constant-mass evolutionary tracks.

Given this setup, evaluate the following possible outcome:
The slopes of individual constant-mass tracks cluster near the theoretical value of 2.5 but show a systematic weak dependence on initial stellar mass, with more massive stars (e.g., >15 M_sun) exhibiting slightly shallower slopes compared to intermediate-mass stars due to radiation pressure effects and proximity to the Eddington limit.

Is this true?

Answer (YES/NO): NO